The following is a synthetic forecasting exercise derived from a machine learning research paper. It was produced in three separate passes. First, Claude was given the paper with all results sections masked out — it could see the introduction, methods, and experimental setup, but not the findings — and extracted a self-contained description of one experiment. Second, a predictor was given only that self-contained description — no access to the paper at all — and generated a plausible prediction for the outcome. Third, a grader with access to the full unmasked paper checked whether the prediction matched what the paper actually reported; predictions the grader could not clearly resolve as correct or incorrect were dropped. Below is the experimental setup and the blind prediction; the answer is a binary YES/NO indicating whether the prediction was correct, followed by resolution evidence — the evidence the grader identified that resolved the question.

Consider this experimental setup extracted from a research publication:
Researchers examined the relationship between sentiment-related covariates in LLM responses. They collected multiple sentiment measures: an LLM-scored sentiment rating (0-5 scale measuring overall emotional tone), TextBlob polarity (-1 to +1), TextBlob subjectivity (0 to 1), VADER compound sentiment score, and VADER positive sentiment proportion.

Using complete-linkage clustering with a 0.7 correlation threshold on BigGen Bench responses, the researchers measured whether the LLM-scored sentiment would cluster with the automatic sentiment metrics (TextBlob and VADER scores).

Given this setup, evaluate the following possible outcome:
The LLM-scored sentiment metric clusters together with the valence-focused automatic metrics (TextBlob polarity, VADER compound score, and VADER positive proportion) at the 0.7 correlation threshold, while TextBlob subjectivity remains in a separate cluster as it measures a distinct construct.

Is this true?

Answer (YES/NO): NO